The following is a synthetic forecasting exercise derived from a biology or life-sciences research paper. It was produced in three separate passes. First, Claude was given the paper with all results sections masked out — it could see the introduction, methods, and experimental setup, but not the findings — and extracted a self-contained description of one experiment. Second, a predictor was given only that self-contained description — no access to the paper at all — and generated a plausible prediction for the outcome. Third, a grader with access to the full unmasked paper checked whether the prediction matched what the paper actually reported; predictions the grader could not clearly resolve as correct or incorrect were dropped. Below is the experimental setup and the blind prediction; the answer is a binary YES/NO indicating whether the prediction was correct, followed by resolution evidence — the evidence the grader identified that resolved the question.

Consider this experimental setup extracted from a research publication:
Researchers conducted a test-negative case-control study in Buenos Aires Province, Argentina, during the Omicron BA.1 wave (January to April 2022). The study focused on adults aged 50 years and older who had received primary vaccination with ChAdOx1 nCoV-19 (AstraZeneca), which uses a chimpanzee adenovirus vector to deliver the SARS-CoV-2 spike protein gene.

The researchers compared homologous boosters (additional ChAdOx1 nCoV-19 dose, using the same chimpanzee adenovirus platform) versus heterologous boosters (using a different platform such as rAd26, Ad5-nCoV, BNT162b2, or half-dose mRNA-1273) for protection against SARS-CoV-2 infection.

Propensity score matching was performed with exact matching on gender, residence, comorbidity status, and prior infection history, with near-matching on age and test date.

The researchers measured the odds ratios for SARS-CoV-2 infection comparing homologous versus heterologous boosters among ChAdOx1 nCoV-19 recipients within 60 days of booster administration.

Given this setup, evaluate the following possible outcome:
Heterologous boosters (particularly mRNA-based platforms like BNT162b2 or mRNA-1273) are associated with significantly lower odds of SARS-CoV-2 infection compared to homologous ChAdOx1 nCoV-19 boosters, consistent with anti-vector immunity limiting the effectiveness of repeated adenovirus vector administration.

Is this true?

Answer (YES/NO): YES